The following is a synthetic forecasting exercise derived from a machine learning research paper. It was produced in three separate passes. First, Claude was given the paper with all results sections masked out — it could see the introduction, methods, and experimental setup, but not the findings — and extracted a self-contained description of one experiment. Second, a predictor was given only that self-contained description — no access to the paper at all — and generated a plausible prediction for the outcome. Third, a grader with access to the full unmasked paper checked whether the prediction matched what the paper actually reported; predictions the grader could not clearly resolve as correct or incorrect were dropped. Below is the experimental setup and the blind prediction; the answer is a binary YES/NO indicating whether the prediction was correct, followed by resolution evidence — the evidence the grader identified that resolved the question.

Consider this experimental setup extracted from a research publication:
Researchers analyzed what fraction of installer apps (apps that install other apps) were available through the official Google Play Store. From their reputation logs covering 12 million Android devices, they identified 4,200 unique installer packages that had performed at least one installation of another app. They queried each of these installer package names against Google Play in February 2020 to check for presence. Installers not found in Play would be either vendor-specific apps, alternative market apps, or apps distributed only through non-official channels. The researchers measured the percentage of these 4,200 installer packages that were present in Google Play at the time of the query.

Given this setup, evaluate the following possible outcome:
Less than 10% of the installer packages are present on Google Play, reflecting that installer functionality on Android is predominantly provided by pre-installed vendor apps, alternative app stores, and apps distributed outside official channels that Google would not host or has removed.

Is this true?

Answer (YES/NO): NO